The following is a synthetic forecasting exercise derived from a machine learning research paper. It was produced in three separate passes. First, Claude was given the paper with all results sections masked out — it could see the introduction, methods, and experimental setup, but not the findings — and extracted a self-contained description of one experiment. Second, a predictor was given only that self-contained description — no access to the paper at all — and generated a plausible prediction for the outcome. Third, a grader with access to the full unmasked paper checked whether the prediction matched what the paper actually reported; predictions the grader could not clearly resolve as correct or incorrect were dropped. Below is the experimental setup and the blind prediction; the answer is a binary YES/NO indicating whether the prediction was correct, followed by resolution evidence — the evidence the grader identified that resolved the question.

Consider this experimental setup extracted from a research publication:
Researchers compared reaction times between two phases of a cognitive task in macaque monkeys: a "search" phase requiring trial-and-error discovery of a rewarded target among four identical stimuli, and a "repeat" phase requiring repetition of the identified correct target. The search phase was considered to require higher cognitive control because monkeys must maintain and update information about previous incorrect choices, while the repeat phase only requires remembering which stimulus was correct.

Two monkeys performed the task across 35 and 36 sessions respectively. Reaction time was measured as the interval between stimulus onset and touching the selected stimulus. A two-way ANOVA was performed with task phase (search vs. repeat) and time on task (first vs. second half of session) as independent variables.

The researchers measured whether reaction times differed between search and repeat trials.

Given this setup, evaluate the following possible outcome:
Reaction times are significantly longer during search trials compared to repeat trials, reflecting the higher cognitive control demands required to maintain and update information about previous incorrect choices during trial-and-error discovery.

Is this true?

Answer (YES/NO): NO